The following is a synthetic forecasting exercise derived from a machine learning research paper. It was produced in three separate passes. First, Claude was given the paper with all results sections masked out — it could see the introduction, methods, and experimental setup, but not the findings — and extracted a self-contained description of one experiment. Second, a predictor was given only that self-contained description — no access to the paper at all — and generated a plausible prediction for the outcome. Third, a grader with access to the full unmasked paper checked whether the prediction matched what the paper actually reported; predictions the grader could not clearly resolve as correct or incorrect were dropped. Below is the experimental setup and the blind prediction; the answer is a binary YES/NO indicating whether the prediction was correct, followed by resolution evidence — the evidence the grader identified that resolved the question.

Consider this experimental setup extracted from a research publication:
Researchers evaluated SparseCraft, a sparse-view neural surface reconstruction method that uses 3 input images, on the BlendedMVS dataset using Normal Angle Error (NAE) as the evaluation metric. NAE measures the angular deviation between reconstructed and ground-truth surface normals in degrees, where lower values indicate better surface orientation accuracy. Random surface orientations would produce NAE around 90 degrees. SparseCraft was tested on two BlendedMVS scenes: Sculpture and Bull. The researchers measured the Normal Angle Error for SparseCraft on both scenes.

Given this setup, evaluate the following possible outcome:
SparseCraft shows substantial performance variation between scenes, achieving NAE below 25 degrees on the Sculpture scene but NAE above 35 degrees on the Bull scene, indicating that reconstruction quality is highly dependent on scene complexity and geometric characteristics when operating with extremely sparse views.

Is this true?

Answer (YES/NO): NO